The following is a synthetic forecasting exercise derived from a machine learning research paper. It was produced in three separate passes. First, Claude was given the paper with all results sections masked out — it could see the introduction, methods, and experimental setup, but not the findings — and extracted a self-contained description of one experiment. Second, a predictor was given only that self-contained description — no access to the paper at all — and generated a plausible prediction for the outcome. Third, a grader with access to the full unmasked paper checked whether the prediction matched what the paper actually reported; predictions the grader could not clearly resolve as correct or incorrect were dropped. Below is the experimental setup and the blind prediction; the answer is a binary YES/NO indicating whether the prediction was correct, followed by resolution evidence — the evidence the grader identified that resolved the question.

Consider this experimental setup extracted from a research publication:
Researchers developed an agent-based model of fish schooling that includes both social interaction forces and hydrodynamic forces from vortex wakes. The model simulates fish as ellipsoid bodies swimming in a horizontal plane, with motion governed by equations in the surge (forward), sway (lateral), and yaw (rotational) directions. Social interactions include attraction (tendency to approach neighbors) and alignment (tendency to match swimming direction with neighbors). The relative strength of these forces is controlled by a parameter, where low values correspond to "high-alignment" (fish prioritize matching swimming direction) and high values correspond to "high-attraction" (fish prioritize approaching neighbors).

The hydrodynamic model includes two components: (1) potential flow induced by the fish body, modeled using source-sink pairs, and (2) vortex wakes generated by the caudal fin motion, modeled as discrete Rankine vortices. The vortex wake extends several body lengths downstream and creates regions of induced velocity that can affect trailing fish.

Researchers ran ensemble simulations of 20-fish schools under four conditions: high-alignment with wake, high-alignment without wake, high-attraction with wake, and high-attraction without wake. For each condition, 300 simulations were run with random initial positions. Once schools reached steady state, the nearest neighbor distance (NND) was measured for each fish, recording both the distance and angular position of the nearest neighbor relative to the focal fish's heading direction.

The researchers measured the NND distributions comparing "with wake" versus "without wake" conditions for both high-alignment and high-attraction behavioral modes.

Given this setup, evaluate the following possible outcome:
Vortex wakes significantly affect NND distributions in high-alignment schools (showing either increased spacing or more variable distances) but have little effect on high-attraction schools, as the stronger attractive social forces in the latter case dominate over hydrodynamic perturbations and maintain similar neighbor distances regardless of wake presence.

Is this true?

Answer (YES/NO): NO